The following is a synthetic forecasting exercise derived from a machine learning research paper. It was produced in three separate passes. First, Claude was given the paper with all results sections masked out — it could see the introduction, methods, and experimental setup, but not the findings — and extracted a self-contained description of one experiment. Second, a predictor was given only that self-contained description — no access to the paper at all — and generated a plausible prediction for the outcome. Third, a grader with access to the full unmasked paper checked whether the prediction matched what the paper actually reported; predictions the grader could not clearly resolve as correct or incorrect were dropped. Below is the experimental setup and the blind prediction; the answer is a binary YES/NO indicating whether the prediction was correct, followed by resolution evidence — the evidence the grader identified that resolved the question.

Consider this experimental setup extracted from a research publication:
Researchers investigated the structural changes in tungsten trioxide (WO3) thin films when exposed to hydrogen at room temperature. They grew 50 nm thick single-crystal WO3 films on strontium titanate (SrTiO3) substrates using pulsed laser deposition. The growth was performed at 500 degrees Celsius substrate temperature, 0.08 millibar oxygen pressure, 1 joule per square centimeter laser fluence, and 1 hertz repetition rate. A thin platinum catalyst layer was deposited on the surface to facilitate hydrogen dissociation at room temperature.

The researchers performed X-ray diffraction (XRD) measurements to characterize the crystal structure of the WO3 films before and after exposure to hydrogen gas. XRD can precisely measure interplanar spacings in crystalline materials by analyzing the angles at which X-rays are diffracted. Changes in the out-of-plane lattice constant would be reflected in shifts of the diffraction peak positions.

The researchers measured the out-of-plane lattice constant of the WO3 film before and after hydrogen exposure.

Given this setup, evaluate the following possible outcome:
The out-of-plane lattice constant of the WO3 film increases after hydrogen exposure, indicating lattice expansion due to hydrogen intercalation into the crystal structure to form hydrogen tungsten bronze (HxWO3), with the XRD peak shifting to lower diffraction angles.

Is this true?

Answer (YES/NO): YES